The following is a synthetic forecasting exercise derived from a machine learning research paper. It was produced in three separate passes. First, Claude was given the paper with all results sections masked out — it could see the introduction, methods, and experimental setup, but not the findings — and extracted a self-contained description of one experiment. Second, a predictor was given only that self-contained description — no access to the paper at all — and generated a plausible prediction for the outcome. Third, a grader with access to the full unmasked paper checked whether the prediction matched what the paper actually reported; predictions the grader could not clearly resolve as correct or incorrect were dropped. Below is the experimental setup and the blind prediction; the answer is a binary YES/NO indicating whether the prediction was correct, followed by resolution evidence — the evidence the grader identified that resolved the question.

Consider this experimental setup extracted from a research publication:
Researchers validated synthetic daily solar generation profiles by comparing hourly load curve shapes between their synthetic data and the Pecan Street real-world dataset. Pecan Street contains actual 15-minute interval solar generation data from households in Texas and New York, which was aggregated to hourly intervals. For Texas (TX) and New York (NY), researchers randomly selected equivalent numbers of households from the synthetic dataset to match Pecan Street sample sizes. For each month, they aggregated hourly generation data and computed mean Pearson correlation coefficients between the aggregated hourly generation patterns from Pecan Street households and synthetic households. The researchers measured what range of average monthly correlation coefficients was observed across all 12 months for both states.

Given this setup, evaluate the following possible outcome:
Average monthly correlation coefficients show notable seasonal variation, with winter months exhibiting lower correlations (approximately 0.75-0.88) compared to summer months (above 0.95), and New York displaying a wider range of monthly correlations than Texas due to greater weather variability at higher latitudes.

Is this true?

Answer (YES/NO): NO